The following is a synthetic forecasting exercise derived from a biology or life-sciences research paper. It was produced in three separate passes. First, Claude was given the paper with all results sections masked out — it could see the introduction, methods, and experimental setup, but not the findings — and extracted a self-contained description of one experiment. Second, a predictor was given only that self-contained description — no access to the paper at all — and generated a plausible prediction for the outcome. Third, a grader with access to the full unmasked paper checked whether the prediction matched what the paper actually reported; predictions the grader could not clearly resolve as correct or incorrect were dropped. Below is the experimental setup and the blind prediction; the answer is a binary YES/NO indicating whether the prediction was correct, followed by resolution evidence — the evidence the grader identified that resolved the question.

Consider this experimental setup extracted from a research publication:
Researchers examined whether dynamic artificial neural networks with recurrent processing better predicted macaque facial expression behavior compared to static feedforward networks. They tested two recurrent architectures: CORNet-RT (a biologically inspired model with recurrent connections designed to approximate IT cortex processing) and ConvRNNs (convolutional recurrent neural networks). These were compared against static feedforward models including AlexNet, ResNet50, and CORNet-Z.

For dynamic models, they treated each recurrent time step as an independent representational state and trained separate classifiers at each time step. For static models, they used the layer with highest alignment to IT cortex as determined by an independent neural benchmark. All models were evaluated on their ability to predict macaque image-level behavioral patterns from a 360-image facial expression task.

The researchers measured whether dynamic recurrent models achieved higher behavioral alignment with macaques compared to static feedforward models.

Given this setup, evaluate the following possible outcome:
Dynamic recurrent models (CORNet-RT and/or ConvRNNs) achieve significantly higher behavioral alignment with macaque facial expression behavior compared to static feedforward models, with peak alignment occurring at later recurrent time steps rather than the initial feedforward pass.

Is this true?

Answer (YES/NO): NO